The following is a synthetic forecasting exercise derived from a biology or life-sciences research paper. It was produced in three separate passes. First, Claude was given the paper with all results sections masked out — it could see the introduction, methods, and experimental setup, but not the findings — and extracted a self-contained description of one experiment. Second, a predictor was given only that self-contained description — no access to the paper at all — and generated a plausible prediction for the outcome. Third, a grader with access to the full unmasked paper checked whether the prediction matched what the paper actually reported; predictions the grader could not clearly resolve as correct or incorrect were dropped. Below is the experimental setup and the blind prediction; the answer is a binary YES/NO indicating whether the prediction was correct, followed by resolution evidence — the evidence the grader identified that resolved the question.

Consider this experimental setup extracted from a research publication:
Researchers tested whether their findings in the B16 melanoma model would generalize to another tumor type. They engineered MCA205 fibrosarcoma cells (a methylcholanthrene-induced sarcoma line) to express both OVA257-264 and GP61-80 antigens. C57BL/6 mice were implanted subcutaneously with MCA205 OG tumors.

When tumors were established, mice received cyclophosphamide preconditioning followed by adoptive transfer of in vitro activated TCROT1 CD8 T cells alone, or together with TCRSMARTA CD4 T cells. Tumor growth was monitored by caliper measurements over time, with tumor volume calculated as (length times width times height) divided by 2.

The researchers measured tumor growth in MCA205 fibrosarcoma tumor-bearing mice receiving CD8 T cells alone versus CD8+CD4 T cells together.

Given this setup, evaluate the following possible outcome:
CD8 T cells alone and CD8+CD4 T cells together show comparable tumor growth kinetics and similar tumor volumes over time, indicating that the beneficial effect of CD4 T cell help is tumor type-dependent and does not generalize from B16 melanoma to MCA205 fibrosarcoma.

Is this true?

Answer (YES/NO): NO